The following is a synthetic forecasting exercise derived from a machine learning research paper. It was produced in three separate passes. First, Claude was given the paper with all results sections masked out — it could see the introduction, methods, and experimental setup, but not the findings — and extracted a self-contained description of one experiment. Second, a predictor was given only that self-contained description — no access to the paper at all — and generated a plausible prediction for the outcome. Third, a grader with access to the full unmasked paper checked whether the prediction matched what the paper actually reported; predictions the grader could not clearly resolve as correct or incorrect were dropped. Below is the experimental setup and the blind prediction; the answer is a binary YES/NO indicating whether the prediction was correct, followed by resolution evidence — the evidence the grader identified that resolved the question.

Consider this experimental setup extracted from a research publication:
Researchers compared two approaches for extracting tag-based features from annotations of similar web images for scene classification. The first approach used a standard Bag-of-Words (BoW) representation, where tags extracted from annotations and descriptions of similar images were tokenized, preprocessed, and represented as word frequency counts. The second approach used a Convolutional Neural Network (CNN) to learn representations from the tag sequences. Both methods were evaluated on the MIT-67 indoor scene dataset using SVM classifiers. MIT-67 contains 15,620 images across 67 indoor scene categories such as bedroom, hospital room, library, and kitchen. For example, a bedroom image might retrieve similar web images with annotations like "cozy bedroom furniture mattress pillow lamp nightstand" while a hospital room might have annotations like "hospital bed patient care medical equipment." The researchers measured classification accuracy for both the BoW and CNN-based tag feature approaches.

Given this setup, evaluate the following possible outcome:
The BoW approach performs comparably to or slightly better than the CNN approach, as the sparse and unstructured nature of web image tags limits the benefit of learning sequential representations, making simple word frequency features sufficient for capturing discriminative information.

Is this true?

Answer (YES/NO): YES